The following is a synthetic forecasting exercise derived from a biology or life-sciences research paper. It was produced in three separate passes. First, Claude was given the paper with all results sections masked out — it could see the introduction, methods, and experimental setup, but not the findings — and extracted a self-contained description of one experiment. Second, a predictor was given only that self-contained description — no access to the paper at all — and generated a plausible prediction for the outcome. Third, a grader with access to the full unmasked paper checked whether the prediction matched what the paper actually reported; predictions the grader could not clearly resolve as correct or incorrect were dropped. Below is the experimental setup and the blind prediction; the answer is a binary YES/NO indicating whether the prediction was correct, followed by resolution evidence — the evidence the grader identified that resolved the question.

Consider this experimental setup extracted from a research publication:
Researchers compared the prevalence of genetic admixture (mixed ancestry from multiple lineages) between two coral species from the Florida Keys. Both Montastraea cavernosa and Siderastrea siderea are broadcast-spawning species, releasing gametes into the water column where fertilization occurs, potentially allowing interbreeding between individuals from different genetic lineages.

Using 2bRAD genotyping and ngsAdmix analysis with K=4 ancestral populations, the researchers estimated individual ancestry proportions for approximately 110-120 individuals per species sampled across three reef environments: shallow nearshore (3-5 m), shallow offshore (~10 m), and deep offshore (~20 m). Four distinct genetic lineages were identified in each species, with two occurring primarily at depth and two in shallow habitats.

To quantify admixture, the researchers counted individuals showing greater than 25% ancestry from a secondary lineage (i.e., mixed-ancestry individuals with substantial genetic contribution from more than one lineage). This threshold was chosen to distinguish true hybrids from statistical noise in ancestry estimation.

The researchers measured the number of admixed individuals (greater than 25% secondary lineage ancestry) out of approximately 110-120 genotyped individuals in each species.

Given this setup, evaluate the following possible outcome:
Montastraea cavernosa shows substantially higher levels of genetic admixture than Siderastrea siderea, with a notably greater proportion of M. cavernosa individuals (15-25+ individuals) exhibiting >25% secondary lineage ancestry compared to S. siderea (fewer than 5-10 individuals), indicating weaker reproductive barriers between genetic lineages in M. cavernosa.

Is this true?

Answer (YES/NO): NO